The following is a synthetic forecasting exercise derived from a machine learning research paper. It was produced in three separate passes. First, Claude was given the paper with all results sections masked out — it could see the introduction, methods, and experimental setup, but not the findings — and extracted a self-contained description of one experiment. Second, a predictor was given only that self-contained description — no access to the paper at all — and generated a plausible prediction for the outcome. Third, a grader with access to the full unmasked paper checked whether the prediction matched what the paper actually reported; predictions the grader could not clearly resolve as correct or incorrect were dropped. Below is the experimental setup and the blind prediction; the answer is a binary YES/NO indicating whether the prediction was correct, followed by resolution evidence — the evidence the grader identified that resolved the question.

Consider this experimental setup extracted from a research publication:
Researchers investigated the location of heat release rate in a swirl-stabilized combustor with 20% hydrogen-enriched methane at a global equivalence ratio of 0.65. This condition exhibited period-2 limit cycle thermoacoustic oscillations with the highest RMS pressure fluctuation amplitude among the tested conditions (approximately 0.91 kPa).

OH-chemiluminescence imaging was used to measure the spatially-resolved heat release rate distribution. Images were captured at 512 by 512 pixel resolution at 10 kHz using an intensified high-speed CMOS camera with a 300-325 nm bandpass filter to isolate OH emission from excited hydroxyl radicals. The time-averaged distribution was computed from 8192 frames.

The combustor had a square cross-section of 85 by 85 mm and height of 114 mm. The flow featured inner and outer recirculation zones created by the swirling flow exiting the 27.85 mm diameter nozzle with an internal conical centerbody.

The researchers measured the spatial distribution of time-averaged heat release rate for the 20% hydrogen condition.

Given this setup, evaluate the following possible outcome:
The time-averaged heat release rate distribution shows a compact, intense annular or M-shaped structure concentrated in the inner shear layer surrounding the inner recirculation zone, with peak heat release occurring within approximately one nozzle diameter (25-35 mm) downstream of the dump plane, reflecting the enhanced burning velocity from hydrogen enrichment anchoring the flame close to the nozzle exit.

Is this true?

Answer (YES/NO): NO